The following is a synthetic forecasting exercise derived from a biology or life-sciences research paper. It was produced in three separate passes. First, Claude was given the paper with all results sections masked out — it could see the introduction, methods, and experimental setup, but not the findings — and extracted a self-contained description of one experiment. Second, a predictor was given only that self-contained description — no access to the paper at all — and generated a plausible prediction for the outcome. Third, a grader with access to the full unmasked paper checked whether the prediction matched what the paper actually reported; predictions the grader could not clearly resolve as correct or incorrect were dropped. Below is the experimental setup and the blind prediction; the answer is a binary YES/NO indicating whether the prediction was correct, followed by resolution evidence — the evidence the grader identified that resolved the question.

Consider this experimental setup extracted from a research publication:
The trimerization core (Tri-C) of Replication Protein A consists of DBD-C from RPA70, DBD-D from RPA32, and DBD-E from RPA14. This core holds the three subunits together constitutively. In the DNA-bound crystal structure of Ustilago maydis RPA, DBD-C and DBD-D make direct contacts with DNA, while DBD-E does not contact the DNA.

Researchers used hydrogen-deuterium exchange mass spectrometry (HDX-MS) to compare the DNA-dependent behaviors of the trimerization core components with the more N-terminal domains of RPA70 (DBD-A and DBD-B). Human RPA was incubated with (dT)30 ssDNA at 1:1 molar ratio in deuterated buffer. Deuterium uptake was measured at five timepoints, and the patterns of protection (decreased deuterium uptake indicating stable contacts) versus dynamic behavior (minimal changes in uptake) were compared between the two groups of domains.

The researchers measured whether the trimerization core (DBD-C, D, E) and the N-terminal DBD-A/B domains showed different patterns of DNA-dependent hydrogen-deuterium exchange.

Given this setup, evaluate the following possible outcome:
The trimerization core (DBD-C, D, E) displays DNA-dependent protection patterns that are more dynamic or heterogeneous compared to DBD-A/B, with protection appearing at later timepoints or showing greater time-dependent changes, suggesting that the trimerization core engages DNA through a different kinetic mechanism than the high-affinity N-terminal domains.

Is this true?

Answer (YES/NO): NO